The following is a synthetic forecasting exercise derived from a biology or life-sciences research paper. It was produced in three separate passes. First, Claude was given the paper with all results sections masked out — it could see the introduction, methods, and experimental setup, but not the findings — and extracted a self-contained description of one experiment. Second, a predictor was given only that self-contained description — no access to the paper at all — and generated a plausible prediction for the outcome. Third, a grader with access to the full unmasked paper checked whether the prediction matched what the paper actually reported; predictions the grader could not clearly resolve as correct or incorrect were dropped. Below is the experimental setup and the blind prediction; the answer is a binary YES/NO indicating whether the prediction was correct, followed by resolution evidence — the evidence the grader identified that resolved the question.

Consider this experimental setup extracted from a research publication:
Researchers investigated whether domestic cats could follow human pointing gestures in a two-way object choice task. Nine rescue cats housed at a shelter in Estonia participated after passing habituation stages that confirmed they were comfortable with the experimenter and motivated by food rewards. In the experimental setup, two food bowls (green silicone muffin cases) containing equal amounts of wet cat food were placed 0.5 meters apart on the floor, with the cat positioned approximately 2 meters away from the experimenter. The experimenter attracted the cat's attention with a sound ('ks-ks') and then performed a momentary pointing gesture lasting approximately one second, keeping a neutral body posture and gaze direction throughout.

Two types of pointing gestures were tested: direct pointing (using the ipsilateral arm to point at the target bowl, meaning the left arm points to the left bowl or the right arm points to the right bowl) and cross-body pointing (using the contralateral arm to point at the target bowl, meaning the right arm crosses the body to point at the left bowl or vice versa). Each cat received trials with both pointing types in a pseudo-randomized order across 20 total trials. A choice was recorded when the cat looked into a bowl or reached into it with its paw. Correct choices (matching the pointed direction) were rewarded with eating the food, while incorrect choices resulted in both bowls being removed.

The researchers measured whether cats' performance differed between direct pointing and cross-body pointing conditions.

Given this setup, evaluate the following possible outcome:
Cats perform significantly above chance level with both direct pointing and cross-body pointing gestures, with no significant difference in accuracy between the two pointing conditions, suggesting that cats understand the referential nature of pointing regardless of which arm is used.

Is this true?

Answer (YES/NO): YES